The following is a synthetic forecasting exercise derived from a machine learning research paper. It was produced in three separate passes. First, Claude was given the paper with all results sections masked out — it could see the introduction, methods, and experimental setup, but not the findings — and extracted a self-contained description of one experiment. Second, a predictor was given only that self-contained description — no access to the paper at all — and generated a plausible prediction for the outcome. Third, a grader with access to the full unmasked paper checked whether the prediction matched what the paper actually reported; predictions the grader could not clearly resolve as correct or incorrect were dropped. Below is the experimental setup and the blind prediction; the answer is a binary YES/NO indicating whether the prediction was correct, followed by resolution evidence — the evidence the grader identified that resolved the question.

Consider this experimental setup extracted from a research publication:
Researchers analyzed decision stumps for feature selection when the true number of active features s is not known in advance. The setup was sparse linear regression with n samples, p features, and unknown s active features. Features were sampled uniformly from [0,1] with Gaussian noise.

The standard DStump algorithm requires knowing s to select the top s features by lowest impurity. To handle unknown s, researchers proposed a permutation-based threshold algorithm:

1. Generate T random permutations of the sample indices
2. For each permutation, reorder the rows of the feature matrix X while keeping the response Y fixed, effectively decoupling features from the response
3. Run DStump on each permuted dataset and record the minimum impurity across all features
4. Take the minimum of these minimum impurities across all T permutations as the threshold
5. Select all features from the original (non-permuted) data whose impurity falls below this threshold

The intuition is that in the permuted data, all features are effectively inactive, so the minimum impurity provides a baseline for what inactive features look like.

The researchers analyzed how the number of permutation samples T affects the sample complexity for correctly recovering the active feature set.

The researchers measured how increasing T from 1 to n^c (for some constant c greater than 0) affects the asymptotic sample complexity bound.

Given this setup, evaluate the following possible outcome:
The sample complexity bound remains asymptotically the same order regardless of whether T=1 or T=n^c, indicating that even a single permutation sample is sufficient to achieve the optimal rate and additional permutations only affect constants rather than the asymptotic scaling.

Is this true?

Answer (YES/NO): NO